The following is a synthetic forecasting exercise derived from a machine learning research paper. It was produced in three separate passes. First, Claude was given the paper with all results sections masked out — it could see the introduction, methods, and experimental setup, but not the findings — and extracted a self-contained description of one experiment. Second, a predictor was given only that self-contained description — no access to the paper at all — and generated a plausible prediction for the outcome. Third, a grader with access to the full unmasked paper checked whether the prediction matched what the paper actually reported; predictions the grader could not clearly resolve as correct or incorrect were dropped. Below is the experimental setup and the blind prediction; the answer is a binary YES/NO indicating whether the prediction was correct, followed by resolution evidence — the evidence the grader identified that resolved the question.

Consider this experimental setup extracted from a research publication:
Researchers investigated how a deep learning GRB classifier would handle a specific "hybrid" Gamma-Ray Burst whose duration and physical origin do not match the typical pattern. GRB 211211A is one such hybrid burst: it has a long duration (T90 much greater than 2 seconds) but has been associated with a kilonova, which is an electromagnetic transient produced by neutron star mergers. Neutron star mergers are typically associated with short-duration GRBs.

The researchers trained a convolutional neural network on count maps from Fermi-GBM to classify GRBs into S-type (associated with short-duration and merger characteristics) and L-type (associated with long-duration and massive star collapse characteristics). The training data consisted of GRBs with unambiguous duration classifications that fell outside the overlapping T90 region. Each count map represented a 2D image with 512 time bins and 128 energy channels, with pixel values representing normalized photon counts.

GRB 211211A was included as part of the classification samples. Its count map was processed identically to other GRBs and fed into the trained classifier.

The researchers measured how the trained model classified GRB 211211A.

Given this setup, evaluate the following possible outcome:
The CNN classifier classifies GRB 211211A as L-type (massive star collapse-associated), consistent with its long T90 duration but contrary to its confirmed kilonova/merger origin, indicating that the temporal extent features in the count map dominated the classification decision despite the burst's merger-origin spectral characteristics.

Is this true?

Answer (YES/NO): YES